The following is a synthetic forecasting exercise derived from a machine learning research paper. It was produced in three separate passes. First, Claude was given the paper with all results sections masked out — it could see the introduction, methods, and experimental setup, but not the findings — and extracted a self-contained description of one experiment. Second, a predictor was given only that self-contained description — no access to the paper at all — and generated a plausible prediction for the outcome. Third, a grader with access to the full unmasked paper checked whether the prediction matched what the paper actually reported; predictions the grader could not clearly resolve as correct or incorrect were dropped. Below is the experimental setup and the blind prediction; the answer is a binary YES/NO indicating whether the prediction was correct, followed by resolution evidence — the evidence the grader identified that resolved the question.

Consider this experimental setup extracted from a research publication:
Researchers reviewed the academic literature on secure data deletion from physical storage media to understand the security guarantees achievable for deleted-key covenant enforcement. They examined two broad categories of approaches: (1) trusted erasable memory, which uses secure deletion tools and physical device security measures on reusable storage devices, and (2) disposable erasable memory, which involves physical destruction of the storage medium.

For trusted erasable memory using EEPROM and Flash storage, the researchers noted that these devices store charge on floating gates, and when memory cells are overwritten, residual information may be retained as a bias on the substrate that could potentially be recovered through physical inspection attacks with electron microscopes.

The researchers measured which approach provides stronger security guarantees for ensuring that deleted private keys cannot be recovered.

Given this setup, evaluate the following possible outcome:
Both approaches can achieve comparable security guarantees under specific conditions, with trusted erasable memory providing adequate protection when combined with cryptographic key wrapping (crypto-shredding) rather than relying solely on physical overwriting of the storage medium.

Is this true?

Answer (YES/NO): NO